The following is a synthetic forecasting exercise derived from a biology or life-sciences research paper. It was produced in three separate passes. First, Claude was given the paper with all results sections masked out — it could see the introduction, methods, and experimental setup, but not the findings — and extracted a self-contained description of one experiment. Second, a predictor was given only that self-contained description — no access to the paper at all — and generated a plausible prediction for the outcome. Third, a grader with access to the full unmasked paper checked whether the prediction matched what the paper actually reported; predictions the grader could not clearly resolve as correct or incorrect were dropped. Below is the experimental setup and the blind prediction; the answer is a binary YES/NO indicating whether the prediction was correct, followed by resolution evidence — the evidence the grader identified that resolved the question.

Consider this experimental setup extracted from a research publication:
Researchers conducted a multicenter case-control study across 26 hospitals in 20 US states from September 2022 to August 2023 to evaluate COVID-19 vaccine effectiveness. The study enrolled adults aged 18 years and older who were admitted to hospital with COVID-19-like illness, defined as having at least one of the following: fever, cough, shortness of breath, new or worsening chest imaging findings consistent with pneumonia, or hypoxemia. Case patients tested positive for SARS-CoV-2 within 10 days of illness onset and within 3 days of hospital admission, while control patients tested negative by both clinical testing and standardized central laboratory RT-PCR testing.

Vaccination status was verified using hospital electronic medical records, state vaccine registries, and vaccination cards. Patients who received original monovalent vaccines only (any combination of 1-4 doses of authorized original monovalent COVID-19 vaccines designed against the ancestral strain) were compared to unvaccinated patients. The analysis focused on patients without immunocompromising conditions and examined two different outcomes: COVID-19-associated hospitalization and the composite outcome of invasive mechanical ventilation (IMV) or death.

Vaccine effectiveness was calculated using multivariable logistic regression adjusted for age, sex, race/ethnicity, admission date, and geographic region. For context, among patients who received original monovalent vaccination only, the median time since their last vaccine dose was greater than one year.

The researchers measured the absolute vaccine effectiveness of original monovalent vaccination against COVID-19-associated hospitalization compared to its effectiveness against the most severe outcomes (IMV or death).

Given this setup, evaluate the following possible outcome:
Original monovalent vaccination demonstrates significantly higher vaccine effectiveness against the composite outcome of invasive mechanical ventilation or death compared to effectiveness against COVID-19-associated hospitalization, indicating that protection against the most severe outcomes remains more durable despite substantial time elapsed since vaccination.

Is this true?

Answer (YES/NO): YES